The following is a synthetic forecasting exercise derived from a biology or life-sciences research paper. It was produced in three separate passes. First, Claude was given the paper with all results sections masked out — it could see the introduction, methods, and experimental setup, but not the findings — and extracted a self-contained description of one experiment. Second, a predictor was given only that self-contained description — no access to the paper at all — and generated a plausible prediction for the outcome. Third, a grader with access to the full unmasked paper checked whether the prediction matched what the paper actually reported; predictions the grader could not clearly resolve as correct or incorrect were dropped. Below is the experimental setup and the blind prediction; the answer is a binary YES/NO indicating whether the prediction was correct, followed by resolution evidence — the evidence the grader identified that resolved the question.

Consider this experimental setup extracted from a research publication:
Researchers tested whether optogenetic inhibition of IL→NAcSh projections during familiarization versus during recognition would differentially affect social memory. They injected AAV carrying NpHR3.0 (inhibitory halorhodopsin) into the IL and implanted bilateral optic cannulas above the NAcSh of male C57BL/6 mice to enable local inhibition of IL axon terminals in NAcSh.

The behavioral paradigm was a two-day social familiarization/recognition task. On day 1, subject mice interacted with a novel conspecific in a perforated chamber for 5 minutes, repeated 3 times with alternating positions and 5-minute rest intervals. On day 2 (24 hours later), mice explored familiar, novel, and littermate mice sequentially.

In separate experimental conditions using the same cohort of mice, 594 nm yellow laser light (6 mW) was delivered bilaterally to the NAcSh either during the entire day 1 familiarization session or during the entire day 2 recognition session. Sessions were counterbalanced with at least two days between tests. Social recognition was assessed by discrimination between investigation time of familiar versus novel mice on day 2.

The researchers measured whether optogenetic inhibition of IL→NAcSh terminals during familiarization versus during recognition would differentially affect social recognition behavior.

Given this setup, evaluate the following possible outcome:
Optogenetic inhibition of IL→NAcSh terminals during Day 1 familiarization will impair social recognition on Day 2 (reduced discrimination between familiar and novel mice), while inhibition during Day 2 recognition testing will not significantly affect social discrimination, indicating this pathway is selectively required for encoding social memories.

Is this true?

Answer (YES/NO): NO